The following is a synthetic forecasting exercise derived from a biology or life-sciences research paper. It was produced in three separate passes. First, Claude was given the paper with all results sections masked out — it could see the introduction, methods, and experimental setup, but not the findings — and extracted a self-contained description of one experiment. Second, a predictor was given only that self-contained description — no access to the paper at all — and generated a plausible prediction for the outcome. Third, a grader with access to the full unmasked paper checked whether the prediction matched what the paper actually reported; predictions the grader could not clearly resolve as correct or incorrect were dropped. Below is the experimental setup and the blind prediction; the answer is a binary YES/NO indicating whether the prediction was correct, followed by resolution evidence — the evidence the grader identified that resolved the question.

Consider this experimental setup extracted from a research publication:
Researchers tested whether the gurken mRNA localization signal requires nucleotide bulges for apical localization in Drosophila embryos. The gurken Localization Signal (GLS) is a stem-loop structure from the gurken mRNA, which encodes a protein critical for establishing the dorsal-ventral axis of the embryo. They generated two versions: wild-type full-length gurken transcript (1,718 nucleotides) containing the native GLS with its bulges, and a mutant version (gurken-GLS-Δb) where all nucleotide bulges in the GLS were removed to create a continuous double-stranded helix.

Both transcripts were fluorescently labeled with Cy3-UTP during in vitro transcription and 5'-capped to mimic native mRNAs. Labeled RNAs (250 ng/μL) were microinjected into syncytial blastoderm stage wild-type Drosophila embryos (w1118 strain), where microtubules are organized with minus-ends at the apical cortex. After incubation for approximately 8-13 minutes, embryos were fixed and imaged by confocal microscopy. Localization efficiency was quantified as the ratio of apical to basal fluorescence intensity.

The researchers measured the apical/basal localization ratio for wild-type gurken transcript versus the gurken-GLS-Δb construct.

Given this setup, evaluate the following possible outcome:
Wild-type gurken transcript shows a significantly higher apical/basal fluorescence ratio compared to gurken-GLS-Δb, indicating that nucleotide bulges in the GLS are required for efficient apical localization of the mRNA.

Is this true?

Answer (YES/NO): YES